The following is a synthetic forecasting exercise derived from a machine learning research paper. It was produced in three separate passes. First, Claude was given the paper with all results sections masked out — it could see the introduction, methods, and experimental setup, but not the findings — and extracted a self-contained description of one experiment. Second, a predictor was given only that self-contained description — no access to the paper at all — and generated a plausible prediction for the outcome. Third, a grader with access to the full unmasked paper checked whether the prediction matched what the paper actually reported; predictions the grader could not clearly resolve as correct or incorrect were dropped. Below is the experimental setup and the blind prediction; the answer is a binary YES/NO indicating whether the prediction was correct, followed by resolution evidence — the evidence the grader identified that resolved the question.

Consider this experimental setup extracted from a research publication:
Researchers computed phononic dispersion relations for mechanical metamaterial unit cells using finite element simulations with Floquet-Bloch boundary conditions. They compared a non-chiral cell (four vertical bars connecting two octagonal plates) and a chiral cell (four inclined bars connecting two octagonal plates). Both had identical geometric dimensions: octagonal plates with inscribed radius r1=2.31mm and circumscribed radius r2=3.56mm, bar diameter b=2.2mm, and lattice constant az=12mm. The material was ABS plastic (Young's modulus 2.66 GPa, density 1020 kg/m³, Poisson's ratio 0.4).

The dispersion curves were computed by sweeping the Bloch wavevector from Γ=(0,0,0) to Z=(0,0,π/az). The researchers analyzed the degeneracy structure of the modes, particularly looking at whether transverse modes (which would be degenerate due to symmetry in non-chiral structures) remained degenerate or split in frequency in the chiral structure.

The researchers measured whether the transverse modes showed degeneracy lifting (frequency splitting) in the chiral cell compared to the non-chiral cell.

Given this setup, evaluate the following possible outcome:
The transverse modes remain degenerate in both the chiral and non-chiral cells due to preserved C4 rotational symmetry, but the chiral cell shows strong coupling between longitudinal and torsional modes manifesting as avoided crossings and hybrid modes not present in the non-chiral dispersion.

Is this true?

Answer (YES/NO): NO